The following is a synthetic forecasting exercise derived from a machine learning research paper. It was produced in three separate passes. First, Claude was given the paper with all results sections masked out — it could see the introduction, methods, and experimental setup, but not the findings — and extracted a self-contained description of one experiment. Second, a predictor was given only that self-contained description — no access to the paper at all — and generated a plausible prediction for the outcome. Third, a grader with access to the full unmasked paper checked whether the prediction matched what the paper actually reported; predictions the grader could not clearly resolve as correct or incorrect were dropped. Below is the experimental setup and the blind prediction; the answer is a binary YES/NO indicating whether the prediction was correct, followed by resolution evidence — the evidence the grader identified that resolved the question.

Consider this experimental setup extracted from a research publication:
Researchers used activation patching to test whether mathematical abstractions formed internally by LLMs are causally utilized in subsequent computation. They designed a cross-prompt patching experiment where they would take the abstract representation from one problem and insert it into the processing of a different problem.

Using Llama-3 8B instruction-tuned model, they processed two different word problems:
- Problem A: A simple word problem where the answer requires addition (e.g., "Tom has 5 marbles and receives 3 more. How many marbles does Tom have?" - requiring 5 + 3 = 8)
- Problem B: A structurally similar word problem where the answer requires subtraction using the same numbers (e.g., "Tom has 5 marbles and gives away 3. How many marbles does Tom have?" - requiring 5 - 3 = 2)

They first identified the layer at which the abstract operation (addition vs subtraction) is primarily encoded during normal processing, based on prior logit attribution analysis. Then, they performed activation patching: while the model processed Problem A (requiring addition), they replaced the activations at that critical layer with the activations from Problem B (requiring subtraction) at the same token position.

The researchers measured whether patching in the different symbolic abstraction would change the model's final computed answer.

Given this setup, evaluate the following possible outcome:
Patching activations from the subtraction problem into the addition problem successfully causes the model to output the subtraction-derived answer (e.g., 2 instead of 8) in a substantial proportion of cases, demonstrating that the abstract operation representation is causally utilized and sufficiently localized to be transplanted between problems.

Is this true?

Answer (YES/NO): YES